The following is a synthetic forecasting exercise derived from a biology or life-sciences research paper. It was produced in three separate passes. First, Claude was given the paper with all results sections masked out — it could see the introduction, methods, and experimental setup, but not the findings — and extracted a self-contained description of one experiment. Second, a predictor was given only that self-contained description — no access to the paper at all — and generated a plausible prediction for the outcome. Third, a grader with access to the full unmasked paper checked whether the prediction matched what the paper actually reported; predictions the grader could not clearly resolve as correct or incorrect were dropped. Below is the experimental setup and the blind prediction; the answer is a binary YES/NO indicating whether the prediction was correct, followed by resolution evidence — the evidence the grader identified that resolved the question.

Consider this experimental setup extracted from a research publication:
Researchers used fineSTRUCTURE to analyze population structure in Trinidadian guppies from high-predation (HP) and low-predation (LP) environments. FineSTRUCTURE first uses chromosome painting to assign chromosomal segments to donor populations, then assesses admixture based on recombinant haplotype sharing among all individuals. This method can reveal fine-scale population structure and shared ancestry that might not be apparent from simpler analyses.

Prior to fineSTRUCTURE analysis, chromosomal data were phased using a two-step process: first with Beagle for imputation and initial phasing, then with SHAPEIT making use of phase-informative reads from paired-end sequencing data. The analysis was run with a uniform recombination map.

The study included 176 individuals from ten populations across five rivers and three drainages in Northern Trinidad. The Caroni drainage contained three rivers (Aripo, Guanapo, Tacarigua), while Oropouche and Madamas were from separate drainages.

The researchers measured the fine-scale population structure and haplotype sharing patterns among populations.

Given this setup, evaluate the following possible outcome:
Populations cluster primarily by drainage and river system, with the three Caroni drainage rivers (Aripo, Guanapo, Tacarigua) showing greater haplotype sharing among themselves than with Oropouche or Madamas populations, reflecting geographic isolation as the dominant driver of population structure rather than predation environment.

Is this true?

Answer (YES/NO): NO